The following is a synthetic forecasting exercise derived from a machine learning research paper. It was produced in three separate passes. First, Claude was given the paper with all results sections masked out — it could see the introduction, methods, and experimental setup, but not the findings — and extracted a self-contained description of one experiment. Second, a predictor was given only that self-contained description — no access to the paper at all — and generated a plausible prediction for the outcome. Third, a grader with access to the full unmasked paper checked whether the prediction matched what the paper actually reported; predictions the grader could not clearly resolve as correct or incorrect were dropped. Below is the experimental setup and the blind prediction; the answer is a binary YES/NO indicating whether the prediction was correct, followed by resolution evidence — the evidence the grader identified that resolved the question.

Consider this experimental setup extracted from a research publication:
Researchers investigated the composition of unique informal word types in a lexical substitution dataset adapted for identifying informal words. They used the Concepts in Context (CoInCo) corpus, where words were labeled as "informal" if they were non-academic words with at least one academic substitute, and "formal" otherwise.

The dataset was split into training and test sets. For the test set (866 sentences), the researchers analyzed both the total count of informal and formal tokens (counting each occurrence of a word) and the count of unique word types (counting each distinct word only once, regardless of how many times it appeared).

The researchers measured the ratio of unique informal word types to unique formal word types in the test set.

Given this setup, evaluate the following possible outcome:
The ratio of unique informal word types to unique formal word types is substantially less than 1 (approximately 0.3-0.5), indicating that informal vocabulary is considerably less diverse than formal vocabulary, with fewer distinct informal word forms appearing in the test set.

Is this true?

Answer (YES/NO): NO